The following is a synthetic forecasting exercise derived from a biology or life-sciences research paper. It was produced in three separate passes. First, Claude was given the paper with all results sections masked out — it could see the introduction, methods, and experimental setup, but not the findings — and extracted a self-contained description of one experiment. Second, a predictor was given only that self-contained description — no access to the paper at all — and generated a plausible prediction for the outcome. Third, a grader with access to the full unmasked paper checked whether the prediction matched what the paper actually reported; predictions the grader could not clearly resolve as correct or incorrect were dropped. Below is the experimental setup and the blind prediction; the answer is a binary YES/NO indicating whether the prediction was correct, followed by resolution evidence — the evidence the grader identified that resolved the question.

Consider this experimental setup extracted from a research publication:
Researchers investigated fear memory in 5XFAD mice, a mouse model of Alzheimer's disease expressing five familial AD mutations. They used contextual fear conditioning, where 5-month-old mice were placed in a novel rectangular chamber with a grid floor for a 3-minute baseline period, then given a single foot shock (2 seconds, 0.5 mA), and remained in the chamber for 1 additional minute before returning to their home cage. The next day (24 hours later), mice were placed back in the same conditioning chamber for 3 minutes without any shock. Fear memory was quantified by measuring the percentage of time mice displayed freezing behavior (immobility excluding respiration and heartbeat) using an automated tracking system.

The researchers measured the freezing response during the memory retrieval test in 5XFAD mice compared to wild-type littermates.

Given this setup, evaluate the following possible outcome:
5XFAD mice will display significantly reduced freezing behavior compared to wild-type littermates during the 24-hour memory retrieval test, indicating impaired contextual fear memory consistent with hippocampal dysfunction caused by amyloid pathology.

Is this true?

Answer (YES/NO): YES